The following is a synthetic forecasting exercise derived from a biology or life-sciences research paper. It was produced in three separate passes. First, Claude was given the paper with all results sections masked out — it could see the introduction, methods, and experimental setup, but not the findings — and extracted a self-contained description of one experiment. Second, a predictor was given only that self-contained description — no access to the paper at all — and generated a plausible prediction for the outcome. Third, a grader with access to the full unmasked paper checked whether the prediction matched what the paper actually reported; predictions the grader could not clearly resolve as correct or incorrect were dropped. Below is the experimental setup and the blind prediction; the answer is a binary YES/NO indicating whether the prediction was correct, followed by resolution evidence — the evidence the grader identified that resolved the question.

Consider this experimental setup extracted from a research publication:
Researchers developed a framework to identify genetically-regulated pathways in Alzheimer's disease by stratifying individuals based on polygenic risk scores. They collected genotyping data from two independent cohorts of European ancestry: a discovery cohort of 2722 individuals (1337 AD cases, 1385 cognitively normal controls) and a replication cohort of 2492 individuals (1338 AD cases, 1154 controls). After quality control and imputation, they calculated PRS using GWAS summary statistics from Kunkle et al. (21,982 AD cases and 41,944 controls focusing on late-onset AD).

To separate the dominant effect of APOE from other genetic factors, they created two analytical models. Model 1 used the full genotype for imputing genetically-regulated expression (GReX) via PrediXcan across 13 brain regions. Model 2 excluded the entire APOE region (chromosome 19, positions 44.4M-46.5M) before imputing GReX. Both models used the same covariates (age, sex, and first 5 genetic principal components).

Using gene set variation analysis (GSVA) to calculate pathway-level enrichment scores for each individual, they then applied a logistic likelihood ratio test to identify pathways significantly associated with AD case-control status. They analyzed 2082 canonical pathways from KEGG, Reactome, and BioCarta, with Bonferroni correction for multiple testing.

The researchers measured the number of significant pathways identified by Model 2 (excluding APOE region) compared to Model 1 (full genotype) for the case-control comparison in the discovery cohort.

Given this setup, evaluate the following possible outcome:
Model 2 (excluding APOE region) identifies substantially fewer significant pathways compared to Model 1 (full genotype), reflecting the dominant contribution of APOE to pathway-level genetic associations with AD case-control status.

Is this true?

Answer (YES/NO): YES